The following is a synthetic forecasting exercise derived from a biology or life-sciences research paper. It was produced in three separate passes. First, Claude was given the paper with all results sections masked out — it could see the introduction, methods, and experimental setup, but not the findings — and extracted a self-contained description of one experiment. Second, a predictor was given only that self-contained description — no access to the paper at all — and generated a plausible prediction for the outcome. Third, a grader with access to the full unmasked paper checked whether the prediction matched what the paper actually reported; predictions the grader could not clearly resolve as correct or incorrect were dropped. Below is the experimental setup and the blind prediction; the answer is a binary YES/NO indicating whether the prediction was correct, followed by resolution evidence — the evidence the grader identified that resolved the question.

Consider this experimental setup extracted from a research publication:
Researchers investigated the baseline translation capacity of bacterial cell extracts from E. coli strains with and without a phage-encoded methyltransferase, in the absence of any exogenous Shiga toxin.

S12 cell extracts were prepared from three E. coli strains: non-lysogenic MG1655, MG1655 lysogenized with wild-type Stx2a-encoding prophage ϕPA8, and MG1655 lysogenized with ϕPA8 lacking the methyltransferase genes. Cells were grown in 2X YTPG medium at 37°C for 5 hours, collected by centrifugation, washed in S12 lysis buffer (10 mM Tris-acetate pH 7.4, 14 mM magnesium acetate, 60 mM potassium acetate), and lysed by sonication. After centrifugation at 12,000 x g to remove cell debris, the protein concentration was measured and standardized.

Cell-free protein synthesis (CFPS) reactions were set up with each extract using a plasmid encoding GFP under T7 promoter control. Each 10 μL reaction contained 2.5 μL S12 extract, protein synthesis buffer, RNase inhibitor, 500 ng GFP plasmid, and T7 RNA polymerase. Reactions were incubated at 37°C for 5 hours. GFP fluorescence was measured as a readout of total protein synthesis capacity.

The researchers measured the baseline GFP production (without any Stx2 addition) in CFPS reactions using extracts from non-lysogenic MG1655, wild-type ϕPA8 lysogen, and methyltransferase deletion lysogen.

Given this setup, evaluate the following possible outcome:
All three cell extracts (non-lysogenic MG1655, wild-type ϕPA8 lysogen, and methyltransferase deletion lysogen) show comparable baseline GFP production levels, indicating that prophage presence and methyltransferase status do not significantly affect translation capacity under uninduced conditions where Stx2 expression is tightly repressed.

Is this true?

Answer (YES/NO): NO